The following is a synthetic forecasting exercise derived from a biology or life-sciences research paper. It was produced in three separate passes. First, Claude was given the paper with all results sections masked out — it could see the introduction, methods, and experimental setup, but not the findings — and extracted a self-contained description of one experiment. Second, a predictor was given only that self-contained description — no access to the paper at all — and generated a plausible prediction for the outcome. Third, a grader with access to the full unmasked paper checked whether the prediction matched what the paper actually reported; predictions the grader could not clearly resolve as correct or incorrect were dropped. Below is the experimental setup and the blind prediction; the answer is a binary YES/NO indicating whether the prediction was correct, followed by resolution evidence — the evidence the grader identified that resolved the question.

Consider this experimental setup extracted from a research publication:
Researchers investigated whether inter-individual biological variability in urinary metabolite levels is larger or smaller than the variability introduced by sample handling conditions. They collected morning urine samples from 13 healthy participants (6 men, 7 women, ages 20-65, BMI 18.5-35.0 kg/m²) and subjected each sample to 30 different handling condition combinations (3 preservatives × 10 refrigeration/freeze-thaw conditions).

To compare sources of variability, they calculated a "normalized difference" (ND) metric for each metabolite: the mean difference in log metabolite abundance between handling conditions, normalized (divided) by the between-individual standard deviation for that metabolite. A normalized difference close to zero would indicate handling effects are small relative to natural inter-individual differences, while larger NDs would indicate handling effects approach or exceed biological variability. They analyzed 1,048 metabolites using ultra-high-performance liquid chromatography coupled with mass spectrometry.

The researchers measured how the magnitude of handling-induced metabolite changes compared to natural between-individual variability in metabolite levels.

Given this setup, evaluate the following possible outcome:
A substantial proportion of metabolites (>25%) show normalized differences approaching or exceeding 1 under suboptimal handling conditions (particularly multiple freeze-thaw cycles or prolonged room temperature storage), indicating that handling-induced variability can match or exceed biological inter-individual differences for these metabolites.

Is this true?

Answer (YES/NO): NO